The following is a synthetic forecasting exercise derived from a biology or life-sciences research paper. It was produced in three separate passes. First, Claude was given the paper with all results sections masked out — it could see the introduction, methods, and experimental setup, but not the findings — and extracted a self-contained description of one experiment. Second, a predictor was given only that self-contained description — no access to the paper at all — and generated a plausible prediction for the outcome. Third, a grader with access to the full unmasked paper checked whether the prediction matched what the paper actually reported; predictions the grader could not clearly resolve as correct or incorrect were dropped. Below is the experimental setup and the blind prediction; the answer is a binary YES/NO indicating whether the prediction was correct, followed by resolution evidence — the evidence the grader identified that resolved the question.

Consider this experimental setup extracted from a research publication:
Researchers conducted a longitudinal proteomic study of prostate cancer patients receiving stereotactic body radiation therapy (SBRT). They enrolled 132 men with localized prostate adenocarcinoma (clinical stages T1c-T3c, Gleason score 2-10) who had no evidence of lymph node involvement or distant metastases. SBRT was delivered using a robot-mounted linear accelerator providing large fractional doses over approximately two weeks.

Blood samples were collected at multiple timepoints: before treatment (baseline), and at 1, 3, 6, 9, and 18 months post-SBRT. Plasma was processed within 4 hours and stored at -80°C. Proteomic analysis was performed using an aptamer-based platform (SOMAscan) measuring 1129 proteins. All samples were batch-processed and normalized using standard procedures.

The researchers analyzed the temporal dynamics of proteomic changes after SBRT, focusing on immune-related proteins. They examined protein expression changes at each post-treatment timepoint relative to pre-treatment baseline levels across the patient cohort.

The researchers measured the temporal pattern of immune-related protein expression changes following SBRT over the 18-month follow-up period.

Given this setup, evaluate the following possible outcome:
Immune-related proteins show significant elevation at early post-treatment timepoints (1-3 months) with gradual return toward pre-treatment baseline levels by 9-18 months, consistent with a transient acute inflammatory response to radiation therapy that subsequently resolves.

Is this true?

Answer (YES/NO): NO